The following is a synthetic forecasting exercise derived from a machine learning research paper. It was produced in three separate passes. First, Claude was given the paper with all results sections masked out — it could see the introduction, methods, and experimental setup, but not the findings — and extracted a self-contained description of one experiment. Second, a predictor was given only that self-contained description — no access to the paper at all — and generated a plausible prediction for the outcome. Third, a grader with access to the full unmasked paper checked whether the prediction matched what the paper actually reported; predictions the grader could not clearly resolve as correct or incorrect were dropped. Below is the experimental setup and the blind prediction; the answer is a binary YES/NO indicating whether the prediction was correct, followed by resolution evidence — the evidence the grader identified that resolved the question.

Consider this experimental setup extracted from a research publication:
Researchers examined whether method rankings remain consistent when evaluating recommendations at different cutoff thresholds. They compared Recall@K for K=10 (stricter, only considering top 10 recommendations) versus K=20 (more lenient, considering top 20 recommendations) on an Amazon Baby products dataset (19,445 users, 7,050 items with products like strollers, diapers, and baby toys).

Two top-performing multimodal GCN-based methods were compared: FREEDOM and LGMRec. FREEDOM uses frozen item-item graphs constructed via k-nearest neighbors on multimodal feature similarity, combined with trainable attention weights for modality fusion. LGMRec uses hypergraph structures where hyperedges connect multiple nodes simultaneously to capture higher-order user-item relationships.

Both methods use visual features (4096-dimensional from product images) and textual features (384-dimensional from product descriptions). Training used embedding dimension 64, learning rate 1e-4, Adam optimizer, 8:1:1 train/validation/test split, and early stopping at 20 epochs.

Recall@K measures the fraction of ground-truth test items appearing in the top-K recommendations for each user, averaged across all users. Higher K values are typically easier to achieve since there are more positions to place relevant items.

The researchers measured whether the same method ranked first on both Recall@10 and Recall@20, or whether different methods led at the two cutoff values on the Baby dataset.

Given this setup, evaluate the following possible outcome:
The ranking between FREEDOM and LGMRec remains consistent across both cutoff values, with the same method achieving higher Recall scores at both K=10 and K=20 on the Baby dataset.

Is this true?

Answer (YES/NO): NO